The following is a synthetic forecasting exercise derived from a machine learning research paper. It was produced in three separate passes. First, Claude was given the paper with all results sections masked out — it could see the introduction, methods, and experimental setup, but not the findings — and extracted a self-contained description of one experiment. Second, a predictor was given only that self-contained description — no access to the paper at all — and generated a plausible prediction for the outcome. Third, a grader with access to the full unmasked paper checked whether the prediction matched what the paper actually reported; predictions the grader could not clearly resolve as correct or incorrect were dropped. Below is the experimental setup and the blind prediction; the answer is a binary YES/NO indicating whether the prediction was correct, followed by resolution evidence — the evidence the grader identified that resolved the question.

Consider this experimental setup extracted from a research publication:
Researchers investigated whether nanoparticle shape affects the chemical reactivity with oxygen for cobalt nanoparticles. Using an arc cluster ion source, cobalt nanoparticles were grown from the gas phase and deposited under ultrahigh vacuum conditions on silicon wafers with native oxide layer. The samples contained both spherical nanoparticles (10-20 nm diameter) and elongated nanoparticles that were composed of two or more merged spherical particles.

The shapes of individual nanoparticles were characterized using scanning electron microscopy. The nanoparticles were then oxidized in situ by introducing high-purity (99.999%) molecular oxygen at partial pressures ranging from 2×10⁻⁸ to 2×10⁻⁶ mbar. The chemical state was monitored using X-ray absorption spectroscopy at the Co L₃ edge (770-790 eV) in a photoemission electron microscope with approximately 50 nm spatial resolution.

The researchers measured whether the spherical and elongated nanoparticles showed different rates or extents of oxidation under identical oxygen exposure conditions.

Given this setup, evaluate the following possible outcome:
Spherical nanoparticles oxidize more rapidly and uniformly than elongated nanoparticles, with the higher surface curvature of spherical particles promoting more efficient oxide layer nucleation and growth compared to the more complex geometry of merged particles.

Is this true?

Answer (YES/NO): NO